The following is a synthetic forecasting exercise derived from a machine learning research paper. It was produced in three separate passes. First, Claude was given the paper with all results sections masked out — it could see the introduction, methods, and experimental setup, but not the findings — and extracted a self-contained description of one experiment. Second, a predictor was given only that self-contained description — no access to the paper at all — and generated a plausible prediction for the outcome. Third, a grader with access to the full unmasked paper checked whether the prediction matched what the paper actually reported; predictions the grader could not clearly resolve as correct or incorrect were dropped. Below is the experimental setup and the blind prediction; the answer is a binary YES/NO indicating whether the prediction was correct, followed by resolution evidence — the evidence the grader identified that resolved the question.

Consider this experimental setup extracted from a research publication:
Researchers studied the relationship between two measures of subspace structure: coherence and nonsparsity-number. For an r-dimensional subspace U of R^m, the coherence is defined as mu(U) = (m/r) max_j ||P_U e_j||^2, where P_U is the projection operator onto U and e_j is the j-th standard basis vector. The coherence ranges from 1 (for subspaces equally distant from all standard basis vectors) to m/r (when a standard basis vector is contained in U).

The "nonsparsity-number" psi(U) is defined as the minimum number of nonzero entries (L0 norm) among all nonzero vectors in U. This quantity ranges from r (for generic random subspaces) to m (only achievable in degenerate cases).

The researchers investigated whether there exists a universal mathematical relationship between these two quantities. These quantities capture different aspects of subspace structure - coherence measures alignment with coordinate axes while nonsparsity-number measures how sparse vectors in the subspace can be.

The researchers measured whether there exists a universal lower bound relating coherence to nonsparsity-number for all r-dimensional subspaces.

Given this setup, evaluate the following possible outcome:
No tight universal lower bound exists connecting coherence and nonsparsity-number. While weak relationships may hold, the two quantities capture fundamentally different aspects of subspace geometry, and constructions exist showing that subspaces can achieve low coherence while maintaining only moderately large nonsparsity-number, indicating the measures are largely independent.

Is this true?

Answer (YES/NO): NO